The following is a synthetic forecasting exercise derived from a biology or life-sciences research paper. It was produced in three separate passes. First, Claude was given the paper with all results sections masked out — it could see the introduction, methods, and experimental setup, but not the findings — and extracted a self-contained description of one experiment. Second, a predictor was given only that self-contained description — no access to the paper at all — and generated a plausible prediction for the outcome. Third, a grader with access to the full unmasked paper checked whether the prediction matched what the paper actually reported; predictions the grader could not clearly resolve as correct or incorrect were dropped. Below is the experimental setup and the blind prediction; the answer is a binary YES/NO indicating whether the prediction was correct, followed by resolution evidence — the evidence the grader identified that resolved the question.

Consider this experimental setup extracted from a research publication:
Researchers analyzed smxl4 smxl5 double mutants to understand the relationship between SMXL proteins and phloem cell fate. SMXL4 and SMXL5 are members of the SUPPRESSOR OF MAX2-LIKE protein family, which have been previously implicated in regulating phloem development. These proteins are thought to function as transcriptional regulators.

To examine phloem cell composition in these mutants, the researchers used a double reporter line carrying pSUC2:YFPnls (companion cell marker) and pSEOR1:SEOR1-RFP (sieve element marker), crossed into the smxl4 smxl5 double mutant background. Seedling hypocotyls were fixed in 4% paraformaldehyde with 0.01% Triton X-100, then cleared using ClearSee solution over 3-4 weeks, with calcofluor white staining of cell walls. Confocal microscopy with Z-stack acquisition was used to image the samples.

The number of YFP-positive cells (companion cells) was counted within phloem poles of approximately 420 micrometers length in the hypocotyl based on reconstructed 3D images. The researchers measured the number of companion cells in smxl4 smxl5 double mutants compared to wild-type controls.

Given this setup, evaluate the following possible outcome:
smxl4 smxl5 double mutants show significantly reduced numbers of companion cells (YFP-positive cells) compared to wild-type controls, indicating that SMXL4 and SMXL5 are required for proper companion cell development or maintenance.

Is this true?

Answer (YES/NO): YES